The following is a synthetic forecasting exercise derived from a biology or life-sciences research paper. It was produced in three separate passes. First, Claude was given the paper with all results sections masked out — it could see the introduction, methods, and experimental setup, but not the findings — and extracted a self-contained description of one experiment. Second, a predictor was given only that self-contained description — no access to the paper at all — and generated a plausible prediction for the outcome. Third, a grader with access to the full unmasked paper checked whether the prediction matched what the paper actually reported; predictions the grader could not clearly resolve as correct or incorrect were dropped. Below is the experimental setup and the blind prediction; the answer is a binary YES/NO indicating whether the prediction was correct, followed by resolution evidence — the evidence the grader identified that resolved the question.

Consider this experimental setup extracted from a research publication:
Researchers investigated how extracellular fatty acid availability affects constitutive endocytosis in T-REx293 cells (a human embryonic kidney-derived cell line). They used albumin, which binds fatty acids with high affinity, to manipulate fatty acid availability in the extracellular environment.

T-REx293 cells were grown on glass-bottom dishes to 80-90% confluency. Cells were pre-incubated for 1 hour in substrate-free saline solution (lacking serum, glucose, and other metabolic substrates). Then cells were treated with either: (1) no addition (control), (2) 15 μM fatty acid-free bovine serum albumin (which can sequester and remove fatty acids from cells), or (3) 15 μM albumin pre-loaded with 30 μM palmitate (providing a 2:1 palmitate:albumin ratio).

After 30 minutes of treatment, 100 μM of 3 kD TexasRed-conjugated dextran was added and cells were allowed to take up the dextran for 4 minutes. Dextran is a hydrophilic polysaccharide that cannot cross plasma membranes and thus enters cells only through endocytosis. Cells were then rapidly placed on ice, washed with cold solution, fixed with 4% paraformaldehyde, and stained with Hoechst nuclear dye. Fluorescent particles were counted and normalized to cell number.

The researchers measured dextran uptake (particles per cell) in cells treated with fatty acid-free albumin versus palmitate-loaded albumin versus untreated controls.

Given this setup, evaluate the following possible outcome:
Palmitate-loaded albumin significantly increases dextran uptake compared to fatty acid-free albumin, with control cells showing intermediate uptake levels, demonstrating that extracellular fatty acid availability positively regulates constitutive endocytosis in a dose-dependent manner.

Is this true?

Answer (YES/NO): NO